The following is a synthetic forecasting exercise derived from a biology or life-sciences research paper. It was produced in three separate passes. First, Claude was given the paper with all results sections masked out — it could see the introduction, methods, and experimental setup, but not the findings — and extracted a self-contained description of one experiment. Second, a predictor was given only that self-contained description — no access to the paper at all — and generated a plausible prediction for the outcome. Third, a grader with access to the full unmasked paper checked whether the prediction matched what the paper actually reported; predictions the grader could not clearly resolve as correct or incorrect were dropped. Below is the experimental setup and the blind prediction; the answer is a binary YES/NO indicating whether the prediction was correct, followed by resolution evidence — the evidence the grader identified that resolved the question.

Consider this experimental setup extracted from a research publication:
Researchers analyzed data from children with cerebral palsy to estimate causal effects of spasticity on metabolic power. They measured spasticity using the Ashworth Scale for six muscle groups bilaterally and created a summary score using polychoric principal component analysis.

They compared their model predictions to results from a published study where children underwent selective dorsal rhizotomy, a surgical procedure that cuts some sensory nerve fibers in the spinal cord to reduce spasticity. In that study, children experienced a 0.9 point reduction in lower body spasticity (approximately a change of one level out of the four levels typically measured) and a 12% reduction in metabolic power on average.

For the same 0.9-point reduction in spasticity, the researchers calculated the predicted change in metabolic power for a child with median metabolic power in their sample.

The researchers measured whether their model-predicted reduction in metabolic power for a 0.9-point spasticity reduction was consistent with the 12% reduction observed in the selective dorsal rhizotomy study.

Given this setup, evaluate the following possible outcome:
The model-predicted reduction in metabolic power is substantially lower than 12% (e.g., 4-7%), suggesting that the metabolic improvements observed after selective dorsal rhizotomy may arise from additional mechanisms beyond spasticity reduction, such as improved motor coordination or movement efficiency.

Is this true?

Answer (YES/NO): NO